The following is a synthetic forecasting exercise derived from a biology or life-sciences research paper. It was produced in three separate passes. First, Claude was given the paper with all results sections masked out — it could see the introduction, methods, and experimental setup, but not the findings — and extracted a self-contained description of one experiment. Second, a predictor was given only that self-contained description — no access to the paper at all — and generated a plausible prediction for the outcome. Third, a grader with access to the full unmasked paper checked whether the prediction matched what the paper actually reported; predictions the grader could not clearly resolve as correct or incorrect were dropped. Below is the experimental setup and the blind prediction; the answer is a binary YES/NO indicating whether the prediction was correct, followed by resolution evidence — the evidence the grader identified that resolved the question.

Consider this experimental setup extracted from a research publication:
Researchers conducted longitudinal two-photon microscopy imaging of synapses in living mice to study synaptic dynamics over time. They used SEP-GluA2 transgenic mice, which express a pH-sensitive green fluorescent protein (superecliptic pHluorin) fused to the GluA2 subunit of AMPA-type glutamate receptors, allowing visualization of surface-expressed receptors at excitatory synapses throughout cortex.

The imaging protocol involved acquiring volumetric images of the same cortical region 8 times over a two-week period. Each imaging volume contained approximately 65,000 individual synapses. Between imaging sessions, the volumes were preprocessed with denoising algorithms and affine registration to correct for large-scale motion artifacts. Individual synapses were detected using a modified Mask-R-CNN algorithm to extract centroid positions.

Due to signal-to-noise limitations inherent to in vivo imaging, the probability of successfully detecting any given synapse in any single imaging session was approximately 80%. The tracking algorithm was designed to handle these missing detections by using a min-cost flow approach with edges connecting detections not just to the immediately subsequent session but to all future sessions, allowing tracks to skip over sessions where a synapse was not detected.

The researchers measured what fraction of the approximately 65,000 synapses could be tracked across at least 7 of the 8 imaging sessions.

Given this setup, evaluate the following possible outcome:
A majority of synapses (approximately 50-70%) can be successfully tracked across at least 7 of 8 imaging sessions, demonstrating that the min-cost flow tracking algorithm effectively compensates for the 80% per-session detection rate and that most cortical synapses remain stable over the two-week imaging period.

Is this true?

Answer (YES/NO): NO